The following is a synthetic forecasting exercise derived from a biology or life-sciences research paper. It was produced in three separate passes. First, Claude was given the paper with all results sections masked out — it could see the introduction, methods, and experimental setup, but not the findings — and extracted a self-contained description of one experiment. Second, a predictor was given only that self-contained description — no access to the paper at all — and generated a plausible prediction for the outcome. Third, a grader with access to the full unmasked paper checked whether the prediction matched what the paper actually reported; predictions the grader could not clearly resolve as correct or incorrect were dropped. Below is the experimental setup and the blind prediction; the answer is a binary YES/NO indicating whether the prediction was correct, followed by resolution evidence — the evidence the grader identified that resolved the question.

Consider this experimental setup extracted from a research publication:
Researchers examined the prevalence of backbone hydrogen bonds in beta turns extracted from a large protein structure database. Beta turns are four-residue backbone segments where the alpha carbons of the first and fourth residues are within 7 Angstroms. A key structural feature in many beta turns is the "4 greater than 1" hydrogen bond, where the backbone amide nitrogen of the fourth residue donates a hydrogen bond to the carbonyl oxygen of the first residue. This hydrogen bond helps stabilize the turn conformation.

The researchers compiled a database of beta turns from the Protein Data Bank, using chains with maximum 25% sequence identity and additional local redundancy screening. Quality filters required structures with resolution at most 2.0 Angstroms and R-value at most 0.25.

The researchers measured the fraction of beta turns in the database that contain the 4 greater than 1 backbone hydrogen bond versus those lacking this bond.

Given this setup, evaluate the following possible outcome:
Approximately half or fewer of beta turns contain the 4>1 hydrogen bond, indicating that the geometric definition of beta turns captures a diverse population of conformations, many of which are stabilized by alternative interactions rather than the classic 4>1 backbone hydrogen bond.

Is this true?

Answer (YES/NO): YES